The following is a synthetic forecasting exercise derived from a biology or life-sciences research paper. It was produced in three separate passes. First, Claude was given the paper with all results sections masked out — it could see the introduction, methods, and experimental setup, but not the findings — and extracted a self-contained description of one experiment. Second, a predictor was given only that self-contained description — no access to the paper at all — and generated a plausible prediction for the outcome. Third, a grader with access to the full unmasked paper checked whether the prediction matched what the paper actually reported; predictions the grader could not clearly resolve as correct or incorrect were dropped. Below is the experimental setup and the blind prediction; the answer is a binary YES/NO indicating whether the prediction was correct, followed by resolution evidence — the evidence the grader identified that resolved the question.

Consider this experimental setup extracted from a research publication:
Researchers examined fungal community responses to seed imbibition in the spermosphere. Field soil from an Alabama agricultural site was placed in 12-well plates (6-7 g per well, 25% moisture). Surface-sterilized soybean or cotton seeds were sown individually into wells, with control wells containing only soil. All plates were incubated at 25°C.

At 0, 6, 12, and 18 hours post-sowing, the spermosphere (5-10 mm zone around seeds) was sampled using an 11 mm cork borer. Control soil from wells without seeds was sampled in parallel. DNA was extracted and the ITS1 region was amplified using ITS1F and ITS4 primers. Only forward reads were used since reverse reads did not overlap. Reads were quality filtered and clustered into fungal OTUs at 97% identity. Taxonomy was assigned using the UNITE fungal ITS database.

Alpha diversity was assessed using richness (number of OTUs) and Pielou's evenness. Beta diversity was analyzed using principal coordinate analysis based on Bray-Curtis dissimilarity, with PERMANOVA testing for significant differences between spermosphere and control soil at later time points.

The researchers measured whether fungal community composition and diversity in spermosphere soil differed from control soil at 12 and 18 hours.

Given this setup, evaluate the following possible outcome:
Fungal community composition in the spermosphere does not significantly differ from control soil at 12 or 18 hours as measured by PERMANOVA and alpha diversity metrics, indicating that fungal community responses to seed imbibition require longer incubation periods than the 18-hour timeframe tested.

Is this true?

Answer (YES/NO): YES